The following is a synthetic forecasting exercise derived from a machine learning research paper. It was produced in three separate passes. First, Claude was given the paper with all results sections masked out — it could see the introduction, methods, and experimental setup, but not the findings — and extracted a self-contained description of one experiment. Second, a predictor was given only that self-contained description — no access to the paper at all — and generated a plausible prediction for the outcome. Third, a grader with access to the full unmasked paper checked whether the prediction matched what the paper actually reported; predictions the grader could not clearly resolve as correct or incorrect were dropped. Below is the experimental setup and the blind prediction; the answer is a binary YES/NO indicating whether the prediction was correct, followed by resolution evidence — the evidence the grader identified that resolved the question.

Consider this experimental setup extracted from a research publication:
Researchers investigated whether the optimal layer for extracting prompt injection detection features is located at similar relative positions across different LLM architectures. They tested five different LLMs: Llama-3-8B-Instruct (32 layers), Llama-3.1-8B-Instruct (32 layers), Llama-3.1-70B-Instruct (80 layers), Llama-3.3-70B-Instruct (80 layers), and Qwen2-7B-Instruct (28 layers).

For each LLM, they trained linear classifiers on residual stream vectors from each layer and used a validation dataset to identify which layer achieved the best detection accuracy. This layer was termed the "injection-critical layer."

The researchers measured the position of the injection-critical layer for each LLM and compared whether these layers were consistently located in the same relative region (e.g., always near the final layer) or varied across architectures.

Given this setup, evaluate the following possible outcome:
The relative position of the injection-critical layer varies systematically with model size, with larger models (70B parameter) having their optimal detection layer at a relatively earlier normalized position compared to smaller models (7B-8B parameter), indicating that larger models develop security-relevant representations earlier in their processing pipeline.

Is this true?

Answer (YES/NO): NO